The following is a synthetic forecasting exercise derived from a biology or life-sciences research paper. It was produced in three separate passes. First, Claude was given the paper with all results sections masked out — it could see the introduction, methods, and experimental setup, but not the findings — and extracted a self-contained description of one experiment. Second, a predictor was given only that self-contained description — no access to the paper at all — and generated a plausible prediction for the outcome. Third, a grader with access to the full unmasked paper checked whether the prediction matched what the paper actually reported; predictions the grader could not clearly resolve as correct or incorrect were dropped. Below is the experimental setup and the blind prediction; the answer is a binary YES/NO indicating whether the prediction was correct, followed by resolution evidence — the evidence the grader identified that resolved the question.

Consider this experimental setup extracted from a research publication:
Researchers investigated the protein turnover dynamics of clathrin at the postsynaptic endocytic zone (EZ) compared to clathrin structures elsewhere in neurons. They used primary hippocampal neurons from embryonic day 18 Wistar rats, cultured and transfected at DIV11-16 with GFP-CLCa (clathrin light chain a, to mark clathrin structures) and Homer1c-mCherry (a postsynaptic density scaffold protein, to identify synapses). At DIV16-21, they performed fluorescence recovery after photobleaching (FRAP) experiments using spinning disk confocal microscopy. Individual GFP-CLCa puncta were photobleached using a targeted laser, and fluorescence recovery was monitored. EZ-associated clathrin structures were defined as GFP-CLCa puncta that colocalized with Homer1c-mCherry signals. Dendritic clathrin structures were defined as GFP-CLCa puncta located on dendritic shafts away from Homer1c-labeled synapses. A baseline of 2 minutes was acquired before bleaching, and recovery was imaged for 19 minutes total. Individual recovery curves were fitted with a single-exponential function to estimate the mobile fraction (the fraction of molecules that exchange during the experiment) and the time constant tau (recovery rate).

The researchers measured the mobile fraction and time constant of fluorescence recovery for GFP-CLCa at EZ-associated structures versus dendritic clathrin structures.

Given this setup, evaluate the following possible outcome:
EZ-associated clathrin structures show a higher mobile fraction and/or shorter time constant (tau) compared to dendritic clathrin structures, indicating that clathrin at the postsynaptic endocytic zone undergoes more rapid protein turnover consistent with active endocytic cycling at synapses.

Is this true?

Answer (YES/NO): NO